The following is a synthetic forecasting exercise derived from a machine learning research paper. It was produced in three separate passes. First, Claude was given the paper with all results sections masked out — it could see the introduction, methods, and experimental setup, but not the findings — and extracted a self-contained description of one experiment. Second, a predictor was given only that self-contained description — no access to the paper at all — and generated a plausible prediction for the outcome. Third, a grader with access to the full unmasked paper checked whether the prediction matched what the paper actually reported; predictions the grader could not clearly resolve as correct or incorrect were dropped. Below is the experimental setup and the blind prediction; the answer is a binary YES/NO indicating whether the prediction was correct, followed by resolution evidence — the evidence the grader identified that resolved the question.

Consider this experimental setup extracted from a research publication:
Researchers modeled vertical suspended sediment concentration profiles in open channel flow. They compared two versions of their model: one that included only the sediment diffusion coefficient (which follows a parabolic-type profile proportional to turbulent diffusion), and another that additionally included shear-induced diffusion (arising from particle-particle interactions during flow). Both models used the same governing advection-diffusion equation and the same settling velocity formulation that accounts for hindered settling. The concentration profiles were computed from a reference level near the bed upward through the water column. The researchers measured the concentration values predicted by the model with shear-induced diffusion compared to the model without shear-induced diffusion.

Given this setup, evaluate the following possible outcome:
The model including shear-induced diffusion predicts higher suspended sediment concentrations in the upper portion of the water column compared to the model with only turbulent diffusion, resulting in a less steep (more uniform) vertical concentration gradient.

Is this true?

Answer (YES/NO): NO